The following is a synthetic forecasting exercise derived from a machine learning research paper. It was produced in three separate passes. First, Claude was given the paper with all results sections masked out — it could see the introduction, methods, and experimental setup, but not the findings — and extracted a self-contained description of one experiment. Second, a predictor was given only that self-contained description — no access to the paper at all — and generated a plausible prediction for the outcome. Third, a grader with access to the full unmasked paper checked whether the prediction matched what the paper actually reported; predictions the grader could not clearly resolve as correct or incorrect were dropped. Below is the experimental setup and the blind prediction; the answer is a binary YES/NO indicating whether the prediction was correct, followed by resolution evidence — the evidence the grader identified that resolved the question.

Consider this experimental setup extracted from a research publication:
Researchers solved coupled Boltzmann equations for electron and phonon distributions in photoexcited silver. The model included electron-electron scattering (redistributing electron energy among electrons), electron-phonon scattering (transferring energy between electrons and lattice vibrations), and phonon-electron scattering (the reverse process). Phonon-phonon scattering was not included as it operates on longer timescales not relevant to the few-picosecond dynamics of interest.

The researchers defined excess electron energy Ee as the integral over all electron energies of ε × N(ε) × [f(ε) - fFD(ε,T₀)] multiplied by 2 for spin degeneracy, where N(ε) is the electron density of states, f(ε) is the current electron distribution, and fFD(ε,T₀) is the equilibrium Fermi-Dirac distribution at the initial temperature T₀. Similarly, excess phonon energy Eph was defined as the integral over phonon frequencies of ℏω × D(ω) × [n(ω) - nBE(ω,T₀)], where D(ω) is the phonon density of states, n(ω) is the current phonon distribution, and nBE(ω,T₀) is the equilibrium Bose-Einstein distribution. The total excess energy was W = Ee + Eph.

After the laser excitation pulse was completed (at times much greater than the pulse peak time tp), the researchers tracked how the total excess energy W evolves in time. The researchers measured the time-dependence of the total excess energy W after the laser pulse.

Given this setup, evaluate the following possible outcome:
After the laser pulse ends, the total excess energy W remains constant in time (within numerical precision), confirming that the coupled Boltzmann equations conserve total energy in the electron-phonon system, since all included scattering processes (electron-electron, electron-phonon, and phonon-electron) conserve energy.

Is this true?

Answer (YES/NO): YES